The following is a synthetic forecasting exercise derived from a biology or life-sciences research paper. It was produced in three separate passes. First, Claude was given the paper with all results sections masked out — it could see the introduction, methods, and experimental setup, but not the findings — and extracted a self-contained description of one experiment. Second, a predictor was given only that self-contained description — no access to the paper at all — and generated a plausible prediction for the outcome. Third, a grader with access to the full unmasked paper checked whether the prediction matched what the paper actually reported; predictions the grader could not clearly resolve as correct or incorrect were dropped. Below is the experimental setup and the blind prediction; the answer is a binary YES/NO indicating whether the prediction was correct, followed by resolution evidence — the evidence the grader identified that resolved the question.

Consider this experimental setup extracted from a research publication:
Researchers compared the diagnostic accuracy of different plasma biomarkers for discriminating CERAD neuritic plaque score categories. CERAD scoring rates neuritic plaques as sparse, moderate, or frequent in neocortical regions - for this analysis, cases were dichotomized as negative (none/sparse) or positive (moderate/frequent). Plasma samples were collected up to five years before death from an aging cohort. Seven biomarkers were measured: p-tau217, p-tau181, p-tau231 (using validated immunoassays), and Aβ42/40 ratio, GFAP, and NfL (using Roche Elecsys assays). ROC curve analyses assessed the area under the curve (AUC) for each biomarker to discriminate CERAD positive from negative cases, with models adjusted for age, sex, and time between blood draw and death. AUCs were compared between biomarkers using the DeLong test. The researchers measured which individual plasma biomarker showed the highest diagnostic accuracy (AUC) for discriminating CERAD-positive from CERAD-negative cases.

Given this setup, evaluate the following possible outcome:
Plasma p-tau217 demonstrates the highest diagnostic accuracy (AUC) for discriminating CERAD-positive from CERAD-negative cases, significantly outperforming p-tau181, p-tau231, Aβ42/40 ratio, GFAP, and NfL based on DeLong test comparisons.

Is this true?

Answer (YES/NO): NO